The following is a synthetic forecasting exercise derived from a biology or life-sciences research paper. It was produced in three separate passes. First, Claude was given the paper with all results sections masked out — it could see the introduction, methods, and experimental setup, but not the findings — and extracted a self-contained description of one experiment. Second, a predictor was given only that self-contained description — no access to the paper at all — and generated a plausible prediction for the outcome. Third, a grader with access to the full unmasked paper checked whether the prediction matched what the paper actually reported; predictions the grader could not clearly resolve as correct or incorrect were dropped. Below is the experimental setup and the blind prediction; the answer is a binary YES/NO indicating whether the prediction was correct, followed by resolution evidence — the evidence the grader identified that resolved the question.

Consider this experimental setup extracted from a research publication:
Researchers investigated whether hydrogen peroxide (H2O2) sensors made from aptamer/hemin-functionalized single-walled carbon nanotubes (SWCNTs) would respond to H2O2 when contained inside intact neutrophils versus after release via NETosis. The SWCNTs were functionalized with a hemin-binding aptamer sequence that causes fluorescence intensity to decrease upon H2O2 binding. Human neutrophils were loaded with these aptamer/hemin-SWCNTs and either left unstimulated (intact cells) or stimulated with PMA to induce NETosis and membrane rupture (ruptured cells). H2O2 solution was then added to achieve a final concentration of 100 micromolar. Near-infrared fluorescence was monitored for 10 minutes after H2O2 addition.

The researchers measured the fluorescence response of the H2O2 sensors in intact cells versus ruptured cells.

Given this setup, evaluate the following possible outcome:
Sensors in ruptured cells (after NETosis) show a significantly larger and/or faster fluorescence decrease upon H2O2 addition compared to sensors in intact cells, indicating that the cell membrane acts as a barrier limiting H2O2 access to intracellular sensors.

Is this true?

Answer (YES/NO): NO